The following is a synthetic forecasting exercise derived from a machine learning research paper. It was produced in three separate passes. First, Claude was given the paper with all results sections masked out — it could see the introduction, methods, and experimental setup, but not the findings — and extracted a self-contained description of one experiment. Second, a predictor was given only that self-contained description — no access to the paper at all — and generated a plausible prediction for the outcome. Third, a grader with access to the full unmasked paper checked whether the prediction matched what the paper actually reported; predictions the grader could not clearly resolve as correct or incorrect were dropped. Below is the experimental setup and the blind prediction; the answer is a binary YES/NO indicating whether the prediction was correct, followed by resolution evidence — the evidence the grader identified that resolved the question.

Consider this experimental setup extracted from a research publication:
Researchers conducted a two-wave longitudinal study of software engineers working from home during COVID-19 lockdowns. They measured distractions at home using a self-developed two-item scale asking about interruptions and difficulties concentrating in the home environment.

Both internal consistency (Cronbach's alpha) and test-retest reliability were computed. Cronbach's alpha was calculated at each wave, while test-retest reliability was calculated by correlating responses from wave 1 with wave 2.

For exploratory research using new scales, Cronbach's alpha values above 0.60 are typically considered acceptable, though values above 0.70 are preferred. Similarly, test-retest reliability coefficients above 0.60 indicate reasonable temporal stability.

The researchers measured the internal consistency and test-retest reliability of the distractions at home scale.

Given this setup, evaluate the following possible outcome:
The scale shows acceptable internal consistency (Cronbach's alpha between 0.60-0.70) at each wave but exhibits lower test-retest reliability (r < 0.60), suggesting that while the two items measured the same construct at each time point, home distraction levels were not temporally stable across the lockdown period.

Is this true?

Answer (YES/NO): NO